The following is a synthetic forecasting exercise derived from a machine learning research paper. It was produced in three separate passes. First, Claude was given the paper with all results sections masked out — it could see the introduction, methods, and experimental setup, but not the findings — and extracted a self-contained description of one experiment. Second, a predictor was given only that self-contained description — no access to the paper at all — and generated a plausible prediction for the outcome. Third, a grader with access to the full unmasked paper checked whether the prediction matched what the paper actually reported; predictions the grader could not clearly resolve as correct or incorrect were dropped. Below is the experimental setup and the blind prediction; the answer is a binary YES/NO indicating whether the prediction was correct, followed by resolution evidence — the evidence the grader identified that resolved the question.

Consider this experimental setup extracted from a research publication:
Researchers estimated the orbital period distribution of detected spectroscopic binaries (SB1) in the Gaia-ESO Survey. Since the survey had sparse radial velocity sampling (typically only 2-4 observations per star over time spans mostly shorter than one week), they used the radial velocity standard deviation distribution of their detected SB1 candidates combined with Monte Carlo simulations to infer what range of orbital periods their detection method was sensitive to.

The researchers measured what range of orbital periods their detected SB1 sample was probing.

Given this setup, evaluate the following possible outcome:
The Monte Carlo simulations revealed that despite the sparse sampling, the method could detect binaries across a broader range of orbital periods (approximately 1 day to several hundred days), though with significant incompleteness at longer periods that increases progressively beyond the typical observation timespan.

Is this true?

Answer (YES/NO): NO